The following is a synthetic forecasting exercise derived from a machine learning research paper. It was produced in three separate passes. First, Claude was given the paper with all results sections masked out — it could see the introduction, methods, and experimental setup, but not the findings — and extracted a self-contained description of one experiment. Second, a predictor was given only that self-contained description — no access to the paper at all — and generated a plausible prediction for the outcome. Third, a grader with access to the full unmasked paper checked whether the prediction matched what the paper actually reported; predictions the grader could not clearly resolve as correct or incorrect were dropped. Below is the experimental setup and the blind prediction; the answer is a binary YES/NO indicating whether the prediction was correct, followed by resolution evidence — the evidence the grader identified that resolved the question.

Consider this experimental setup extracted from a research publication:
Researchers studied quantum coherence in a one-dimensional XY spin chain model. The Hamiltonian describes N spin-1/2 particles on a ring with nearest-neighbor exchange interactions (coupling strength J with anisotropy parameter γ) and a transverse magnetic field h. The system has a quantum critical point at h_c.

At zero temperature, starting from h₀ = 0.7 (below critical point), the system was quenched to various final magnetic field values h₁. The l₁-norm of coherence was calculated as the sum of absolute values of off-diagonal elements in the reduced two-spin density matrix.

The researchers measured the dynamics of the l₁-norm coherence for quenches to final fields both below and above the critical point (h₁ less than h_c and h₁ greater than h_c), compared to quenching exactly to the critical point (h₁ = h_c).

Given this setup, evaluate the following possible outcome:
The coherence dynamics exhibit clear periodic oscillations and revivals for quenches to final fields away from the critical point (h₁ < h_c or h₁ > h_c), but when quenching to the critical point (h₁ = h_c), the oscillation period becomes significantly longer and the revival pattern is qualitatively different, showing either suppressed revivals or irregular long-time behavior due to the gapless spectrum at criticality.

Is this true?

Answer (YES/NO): NO